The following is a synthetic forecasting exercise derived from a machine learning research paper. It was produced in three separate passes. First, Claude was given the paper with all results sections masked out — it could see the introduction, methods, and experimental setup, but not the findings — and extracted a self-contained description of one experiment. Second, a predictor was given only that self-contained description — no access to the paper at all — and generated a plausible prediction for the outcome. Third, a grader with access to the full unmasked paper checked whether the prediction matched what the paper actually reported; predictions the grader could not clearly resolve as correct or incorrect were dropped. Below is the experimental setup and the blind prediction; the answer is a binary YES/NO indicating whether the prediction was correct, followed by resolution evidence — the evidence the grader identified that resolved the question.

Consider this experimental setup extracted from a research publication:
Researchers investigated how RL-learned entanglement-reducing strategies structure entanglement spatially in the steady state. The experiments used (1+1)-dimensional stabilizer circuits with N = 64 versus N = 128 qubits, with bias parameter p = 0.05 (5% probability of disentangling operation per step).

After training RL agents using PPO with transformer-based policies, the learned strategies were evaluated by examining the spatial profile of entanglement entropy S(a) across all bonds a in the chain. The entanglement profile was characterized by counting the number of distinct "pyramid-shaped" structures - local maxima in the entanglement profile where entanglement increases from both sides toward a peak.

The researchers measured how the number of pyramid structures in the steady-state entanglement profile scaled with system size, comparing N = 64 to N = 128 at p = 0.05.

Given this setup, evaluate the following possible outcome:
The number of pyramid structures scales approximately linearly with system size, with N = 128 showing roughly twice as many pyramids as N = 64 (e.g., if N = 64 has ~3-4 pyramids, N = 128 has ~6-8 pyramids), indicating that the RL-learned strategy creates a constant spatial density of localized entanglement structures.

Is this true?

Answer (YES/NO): YES